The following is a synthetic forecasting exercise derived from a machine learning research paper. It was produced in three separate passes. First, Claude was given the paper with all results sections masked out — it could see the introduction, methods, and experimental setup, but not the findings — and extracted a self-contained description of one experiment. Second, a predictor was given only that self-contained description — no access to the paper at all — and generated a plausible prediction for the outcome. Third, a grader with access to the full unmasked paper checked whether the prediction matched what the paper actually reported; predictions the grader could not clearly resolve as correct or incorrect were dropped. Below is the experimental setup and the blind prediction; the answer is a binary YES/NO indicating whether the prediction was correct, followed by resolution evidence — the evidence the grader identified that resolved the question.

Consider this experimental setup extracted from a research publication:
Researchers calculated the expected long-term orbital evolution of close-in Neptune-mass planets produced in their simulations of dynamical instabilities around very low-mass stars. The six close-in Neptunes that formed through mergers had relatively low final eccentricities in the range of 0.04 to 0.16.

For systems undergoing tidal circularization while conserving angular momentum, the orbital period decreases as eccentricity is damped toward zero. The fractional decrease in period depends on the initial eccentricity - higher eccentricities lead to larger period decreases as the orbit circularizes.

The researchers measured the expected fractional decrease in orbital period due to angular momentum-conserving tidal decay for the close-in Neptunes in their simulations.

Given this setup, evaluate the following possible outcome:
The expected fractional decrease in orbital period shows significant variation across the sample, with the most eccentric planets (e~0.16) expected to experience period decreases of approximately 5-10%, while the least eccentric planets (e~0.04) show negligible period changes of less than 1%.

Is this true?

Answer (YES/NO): NO